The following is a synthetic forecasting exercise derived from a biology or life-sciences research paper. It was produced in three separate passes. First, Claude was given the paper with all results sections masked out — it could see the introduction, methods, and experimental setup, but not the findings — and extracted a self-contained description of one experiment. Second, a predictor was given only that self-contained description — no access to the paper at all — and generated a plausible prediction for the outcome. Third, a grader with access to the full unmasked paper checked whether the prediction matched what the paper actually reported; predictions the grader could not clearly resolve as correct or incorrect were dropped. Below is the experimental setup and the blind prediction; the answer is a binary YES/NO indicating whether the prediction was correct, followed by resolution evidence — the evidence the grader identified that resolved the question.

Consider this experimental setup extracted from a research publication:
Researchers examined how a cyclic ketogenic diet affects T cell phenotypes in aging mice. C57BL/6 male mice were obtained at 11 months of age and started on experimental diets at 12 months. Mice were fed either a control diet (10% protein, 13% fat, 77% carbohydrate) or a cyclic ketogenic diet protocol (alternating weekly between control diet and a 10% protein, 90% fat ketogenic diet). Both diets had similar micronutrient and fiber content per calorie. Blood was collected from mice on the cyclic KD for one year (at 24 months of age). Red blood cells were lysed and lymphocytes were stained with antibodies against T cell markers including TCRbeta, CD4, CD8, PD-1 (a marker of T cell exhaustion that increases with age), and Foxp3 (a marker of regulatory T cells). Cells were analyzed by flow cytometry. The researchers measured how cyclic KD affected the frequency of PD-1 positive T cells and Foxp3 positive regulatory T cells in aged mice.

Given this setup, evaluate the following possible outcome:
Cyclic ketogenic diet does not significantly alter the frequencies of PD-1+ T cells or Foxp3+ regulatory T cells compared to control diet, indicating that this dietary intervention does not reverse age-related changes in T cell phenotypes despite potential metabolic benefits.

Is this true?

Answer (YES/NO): NO